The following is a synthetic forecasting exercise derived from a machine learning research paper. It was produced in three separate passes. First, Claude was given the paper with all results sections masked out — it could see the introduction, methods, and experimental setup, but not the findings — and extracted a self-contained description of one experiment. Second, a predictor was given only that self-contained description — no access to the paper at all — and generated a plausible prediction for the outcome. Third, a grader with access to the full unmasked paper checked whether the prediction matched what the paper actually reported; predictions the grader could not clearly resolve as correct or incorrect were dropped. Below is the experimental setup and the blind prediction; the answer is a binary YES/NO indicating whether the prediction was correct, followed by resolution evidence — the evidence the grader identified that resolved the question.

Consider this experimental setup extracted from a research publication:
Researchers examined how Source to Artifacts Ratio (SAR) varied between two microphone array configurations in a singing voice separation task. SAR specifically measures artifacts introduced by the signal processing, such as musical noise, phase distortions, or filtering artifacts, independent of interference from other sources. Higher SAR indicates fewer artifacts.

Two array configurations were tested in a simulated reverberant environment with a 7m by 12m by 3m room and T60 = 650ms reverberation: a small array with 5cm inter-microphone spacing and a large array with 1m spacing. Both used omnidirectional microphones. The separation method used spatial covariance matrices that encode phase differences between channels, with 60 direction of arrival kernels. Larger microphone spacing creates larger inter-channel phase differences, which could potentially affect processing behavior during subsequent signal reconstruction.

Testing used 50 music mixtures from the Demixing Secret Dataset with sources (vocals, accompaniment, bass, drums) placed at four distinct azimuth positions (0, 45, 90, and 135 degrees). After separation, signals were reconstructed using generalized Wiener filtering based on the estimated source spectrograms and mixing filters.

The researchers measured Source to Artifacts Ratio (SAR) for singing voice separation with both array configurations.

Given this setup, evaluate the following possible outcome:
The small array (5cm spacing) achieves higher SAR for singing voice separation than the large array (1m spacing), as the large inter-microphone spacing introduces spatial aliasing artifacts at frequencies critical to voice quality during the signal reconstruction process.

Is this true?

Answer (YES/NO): NO